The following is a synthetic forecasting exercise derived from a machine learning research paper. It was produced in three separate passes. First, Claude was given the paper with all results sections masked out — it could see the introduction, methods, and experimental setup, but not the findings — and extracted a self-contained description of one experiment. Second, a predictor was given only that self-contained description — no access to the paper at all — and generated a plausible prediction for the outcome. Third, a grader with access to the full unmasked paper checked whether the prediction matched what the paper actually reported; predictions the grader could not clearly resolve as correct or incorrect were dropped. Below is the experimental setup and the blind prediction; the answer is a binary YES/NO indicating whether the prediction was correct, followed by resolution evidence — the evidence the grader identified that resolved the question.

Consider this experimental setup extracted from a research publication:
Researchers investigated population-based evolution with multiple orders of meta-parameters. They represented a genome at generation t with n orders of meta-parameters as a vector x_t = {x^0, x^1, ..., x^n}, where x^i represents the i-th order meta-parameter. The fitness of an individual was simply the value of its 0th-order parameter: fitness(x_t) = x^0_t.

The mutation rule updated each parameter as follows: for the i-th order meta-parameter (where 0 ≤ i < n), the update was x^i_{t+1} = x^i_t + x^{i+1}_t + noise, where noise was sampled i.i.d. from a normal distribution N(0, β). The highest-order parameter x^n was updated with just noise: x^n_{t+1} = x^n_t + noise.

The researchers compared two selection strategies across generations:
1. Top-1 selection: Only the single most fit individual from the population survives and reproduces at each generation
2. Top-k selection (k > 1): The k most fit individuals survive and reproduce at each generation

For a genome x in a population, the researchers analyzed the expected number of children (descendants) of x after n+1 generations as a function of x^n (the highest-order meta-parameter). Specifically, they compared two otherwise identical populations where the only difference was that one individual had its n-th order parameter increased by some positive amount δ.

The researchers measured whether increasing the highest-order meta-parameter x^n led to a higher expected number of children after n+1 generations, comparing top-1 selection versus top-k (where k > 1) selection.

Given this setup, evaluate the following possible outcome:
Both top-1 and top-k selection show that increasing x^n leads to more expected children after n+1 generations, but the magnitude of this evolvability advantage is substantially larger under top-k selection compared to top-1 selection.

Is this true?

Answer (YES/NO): NO